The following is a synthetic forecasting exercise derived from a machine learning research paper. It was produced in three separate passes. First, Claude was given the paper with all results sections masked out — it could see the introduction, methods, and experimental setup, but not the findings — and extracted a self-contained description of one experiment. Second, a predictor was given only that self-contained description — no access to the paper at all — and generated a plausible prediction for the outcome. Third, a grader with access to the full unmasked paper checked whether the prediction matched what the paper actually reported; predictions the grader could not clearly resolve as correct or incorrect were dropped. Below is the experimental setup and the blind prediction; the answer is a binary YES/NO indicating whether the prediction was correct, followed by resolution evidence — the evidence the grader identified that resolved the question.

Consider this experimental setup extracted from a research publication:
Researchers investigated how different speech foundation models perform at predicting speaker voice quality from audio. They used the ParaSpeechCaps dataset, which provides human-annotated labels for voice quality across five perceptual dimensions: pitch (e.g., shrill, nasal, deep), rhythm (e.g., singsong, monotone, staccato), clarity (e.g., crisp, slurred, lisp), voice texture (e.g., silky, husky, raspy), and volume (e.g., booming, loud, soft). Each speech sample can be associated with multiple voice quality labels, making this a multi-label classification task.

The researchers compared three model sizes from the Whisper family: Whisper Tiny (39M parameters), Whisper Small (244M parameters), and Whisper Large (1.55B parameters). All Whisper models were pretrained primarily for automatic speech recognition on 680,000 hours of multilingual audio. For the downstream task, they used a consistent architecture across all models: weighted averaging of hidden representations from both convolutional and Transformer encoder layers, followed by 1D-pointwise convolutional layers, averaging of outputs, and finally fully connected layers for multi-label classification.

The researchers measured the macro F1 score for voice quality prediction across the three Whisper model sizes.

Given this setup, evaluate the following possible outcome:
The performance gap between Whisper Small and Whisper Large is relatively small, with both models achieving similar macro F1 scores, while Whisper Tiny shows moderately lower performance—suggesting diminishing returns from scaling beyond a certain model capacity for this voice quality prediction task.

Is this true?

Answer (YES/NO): NO